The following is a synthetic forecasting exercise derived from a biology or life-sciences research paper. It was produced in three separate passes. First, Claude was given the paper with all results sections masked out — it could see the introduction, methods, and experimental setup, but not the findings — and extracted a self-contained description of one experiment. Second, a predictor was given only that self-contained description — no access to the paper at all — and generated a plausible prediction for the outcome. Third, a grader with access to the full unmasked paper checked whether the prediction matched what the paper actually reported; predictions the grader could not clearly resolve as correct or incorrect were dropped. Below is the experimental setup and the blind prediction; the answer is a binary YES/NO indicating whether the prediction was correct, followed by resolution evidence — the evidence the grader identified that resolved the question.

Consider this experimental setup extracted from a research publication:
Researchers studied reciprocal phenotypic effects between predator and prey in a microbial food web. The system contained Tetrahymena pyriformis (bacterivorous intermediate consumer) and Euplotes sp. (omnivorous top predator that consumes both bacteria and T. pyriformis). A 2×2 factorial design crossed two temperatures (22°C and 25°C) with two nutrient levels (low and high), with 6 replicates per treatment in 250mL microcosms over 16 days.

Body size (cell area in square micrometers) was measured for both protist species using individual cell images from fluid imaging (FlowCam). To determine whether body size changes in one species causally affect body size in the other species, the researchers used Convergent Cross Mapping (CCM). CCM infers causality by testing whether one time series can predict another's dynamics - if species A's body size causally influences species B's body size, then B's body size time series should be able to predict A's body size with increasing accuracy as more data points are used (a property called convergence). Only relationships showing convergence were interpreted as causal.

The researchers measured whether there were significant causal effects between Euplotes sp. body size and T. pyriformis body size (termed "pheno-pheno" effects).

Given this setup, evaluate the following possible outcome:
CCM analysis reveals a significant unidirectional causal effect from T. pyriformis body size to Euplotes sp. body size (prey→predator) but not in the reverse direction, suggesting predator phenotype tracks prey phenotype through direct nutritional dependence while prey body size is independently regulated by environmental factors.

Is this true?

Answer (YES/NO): NO